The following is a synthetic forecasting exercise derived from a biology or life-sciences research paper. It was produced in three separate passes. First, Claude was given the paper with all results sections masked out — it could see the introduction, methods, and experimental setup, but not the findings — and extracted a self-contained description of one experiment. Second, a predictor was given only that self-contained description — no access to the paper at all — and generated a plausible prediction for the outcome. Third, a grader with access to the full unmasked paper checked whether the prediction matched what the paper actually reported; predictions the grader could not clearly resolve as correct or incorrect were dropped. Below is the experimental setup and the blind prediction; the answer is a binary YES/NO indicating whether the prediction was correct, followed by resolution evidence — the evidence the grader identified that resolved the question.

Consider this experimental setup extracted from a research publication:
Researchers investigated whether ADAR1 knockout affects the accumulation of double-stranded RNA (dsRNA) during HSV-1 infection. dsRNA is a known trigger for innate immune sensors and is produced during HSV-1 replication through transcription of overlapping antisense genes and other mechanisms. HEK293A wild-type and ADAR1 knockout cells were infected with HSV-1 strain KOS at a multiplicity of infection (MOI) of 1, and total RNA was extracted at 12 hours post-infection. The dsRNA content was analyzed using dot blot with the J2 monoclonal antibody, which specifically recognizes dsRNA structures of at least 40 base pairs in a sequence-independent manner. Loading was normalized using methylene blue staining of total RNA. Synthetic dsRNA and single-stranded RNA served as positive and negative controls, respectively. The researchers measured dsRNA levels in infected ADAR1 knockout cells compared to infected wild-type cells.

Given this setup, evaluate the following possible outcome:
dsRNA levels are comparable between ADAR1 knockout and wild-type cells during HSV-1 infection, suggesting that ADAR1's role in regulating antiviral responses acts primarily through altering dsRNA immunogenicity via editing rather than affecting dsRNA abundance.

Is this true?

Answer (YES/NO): YES